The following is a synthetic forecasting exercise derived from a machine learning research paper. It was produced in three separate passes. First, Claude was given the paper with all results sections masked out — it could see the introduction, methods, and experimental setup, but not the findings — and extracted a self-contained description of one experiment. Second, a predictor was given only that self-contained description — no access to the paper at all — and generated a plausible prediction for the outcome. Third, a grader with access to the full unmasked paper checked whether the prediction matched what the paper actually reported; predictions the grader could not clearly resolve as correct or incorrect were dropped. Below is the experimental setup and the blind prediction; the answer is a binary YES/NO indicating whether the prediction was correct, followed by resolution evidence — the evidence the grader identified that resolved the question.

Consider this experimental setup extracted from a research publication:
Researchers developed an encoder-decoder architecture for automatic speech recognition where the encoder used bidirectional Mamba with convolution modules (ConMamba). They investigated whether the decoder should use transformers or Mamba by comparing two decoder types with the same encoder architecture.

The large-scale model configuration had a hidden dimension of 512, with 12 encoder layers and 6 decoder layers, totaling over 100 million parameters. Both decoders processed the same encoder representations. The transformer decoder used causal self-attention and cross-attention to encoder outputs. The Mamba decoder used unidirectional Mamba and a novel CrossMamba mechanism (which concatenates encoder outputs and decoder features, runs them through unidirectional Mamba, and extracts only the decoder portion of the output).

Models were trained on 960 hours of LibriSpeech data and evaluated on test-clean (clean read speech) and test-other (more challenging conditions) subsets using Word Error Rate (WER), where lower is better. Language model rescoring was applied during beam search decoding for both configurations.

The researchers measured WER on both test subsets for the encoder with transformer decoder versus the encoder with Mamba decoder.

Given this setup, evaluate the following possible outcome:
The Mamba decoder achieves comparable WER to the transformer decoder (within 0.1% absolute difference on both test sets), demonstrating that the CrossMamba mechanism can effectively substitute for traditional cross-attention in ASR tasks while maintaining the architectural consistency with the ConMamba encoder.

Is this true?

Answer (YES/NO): NO